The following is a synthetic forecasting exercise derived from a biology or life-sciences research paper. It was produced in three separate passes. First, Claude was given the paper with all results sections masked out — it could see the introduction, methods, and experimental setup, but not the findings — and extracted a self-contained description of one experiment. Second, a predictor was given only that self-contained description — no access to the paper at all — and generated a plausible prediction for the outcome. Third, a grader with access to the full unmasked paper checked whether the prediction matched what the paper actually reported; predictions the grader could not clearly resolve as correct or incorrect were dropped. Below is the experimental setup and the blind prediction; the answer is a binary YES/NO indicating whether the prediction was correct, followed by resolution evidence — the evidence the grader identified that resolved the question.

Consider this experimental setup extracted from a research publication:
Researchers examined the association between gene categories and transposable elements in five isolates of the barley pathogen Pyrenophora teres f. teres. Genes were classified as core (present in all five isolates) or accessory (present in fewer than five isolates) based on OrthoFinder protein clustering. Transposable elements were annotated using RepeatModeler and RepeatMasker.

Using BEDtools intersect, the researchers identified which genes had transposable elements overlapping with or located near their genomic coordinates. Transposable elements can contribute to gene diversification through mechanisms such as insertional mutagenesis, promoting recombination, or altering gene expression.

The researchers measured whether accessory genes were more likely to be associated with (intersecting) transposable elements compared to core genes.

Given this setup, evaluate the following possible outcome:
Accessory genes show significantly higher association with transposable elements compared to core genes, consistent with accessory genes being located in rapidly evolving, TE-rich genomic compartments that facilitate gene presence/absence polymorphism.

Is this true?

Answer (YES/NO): YES